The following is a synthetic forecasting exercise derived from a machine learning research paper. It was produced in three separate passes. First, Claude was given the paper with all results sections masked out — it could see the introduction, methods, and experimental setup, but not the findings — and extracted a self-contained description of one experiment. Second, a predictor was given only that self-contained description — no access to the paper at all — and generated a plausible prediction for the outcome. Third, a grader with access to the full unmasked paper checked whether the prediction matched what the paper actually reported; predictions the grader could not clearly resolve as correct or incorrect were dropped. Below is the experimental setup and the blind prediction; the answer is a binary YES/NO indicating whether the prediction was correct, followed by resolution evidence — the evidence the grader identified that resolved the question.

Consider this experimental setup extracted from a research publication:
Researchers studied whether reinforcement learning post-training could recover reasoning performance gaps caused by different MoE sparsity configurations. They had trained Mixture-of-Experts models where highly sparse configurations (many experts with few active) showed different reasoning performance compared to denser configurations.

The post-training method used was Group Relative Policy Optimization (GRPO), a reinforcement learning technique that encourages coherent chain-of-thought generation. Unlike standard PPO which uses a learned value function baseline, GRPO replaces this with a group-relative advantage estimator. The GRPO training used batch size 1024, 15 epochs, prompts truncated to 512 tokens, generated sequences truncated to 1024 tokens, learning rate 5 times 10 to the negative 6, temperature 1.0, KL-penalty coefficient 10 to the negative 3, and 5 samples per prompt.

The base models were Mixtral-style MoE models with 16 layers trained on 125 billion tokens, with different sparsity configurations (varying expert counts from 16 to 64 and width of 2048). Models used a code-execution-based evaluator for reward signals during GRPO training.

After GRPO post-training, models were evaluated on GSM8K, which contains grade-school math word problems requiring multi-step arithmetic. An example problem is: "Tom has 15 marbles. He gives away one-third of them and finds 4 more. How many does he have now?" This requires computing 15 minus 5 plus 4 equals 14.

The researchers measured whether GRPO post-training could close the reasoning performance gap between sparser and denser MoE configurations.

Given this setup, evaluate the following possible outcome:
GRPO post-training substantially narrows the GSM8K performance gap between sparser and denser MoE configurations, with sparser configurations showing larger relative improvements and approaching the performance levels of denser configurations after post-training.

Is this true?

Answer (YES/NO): NO